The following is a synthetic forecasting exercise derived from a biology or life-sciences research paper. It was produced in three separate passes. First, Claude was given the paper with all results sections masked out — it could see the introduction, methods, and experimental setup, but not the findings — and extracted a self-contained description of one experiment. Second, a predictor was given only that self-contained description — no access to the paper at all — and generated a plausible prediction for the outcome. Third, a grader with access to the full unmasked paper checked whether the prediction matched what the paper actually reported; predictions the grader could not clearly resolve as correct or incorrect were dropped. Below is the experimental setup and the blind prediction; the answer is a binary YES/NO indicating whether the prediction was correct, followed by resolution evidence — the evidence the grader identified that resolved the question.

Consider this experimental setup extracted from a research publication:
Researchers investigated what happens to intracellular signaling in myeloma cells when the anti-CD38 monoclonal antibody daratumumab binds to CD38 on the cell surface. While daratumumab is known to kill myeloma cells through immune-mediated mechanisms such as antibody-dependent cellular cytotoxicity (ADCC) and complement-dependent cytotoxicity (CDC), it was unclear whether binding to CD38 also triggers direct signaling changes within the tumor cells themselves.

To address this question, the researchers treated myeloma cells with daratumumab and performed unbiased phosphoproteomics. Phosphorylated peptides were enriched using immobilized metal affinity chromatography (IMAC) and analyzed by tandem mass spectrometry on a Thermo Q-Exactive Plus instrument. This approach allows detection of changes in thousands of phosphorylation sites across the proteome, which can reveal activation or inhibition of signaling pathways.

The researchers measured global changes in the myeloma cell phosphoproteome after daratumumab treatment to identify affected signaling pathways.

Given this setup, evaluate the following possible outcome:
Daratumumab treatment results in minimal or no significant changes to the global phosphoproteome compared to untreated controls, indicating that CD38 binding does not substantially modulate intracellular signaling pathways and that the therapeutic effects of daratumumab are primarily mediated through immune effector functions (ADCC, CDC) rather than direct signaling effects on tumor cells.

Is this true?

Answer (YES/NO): NO